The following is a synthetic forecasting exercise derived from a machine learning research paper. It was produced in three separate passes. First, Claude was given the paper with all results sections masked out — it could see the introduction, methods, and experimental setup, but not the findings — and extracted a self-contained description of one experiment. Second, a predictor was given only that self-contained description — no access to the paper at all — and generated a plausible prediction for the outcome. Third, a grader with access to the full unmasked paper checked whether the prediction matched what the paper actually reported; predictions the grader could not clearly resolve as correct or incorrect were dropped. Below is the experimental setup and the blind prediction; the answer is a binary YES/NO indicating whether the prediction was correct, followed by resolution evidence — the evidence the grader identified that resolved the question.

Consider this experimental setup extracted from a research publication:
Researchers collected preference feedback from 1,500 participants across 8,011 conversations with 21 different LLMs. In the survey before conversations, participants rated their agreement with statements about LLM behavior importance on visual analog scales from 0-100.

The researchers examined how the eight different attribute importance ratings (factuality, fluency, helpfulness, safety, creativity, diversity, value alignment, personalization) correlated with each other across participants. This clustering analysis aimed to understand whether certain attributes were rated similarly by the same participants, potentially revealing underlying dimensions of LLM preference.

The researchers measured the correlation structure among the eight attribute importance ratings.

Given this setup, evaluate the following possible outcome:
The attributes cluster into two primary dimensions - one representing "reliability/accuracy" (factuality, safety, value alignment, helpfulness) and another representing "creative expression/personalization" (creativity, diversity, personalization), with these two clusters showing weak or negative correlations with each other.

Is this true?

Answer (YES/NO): NO